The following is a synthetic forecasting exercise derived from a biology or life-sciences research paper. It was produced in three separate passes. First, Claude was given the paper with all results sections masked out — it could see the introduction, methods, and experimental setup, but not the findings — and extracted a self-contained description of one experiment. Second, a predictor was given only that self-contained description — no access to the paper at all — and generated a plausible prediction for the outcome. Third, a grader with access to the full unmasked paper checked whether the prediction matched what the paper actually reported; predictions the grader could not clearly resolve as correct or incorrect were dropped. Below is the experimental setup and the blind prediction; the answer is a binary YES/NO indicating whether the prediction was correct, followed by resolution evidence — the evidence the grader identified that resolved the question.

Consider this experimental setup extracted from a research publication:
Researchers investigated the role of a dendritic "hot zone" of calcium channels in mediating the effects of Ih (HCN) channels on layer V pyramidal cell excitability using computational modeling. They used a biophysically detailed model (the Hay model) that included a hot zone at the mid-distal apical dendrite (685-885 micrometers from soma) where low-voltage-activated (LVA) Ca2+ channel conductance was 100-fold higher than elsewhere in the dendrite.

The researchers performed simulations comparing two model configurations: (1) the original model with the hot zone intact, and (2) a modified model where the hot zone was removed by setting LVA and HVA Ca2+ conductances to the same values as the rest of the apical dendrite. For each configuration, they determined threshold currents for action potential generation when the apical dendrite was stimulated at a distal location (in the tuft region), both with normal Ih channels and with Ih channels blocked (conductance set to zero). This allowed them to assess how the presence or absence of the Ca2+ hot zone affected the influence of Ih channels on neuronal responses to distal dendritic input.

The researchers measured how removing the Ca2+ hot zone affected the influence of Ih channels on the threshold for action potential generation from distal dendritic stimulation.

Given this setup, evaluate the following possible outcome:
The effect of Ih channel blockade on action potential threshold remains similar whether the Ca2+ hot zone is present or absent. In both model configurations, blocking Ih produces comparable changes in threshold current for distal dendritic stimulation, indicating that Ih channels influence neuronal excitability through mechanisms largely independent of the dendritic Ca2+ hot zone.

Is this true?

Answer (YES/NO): NO